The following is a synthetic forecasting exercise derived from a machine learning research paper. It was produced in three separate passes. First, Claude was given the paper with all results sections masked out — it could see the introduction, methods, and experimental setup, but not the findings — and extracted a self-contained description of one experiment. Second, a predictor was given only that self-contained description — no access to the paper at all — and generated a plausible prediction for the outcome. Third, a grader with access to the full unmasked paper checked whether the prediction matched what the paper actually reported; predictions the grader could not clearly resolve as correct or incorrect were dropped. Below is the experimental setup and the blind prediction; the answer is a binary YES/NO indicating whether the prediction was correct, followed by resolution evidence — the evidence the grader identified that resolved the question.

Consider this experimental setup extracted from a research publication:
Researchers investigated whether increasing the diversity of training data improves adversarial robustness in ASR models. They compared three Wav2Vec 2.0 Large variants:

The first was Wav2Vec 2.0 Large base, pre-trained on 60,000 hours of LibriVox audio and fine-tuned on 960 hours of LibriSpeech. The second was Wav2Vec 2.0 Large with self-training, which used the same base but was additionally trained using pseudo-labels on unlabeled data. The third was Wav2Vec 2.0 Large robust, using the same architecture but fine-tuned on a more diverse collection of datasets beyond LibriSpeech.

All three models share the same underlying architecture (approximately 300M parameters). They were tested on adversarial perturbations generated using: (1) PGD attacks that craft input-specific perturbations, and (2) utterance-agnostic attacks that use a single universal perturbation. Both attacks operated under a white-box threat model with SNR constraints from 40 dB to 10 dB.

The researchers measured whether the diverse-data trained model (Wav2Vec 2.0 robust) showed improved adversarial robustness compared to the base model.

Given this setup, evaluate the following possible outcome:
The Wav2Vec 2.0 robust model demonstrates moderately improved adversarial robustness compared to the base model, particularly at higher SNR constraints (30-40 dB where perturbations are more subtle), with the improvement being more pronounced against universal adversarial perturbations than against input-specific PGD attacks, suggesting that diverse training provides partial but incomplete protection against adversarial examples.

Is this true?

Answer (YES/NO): NO